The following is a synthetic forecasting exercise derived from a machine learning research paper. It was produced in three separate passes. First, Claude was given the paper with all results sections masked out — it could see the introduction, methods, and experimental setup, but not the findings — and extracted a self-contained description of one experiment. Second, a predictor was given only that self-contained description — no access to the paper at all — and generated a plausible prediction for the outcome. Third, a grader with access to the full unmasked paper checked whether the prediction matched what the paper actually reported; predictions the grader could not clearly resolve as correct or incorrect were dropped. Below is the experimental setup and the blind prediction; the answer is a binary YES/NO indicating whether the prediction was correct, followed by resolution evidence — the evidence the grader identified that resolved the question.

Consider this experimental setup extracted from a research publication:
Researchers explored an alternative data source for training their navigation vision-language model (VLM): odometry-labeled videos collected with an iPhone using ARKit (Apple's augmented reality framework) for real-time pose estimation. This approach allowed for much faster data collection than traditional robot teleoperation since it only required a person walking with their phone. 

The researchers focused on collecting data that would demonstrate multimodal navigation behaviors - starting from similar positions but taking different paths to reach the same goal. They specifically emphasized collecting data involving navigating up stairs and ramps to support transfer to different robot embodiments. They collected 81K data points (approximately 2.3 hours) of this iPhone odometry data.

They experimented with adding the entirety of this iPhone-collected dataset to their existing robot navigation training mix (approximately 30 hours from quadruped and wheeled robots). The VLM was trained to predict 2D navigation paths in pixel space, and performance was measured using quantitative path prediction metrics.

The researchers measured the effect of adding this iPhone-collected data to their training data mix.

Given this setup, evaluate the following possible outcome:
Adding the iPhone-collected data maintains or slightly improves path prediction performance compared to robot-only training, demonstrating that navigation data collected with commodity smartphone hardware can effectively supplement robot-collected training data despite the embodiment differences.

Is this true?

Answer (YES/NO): NO